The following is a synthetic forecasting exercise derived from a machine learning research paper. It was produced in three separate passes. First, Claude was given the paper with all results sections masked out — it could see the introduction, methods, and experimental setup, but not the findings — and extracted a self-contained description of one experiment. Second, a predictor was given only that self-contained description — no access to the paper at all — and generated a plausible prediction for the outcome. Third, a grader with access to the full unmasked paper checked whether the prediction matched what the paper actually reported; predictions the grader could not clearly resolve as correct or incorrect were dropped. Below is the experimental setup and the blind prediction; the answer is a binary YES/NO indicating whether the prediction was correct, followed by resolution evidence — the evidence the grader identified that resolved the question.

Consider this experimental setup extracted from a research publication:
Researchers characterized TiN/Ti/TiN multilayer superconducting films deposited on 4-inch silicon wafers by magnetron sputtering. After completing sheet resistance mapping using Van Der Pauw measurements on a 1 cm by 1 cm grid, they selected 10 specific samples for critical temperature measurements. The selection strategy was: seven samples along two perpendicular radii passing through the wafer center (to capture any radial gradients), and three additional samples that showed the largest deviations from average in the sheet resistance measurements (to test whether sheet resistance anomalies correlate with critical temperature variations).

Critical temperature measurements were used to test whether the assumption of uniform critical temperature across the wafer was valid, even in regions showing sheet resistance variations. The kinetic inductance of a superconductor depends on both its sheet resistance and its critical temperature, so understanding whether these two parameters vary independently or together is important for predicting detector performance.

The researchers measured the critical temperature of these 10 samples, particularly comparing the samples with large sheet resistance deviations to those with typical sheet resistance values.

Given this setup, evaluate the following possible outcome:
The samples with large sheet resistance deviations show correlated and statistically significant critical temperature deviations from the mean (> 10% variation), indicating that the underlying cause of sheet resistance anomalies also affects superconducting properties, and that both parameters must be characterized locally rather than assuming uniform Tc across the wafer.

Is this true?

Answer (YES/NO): NO